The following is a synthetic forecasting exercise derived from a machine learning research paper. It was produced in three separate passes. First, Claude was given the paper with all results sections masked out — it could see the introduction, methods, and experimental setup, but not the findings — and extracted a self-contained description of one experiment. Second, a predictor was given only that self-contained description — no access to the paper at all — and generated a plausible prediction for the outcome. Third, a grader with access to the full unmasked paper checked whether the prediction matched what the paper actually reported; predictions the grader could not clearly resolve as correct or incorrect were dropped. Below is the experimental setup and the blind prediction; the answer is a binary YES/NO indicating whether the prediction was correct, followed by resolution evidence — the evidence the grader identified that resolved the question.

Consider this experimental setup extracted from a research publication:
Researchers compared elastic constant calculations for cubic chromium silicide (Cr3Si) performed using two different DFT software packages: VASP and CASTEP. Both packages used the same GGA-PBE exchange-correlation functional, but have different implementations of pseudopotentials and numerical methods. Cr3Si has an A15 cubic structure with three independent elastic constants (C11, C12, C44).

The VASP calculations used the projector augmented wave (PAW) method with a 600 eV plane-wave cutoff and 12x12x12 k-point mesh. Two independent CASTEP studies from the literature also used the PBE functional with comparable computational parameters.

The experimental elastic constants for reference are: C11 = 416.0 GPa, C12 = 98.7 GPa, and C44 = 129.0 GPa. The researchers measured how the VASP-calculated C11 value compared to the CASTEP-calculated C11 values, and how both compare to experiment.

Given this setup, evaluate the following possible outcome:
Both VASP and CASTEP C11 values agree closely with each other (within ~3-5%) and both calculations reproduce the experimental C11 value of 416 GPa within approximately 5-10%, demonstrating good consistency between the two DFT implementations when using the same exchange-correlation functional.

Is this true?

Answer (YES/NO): NO